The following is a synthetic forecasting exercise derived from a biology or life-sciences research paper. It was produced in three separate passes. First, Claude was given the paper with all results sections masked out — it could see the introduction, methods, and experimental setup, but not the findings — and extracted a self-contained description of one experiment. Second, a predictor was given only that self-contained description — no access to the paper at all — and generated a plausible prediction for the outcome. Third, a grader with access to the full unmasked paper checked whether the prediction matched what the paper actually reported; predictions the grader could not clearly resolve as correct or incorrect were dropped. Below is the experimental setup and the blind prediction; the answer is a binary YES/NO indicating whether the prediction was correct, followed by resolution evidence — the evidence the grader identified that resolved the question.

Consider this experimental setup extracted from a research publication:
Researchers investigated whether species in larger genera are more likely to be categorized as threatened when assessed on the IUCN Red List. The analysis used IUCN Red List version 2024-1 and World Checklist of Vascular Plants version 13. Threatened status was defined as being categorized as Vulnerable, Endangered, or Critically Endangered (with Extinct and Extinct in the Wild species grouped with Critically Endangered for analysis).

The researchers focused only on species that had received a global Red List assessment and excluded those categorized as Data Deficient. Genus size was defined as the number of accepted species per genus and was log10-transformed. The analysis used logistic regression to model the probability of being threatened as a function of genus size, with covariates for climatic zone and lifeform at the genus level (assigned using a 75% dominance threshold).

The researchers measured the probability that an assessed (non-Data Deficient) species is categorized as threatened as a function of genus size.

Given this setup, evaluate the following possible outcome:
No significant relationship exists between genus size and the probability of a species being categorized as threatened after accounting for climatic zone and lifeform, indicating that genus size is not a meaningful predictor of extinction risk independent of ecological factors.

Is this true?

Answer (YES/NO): NO